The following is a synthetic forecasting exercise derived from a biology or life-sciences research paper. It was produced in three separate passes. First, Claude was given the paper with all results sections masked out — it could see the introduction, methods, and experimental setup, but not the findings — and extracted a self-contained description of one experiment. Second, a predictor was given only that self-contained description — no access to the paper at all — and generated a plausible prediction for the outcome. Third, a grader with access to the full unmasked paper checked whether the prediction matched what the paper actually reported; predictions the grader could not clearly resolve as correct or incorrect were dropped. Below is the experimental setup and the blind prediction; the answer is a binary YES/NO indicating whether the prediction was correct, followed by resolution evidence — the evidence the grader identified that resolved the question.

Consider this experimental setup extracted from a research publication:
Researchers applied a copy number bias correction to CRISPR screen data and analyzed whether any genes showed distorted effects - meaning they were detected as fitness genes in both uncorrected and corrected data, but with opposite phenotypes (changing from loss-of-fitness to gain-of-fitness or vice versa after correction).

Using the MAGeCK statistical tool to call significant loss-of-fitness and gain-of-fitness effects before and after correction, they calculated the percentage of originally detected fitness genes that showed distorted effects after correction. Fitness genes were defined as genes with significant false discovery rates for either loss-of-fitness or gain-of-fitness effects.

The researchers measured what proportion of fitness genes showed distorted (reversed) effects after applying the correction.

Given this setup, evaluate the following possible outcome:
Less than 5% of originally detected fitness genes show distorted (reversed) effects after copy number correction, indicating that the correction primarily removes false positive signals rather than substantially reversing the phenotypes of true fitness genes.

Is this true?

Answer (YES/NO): YES